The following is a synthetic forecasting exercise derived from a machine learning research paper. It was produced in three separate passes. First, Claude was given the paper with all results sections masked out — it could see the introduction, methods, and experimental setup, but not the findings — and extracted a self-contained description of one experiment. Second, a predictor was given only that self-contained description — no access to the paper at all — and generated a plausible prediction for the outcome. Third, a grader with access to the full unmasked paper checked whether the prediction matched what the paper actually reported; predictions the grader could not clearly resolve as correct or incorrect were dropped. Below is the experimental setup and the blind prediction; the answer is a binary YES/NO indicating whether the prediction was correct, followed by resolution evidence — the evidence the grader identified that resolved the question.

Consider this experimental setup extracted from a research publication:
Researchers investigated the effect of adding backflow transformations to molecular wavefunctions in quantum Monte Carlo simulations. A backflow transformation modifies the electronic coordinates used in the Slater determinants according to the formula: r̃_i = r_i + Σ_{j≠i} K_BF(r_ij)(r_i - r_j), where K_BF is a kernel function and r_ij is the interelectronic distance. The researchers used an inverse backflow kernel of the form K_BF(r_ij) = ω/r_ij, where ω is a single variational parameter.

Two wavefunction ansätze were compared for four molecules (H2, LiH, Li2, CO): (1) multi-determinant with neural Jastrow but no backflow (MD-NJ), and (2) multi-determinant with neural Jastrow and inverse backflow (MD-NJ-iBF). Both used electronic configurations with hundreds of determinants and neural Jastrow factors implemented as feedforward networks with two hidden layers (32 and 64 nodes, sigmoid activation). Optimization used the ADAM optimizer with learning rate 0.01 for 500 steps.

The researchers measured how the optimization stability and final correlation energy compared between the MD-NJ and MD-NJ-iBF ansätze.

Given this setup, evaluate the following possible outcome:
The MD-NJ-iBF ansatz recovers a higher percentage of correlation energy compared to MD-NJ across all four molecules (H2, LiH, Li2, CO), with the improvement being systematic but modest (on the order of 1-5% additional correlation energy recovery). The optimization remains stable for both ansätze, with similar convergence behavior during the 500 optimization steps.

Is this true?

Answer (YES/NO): NO